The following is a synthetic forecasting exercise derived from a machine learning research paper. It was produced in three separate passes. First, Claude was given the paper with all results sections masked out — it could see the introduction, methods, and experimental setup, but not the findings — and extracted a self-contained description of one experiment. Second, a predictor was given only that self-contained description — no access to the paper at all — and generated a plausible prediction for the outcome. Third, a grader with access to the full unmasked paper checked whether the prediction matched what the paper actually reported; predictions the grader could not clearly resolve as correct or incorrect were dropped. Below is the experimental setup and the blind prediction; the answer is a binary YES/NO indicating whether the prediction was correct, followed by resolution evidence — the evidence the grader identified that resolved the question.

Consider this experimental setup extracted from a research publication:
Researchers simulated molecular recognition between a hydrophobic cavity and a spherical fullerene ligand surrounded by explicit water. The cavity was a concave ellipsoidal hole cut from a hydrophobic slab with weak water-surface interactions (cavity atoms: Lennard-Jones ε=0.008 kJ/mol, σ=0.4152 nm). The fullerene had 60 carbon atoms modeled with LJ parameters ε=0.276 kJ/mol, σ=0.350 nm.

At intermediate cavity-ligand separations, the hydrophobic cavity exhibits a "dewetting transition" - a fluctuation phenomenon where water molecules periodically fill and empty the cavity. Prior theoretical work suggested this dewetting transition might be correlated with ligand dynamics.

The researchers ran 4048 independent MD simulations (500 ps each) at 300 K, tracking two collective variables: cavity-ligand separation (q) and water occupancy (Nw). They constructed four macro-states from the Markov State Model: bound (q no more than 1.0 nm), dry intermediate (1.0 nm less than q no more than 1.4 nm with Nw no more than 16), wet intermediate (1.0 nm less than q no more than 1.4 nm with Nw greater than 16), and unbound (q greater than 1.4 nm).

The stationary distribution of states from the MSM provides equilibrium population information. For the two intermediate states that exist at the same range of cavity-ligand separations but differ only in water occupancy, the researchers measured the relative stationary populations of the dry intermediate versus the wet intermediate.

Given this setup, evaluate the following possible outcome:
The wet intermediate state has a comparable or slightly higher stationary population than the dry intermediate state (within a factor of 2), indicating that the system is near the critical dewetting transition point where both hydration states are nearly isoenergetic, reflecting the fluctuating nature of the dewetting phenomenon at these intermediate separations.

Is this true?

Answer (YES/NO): NO